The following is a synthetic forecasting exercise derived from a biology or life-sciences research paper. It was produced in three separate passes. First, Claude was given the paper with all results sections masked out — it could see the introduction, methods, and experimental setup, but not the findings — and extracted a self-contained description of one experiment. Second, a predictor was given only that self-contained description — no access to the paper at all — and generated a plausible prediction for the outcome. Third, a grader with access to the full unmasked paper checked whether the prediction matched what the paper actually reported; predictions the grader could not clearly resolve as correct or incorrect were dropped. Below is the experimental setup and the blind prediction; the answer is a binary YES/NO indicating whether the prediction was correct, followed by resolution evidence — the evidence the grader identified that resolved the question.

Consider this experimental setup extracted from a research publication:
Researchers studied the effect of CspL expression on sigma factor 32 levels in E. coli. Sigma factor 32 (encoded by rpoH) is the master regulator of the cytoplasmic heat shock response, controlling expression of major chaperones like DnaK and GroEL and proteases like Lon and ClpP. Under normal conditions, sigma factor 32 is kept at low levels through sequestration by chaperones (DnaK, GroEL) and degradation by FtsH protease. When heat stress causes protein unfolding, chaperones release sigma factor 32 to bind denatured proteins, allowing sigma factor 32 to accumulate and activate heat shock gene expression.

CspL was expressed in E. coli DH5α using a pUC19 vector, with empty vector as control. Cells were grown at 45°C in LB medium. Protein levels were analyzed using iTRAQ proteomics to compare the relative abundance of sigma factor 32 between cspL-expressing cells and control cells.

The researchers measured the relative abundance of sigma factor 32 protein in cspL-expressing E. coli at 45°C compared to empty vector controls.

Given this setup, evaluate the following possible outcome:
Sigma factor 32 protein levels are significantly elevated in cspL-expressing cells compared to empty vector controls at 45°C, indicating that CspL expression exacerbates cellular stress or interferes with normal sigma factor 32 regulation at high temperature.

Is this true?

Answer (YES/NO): YES